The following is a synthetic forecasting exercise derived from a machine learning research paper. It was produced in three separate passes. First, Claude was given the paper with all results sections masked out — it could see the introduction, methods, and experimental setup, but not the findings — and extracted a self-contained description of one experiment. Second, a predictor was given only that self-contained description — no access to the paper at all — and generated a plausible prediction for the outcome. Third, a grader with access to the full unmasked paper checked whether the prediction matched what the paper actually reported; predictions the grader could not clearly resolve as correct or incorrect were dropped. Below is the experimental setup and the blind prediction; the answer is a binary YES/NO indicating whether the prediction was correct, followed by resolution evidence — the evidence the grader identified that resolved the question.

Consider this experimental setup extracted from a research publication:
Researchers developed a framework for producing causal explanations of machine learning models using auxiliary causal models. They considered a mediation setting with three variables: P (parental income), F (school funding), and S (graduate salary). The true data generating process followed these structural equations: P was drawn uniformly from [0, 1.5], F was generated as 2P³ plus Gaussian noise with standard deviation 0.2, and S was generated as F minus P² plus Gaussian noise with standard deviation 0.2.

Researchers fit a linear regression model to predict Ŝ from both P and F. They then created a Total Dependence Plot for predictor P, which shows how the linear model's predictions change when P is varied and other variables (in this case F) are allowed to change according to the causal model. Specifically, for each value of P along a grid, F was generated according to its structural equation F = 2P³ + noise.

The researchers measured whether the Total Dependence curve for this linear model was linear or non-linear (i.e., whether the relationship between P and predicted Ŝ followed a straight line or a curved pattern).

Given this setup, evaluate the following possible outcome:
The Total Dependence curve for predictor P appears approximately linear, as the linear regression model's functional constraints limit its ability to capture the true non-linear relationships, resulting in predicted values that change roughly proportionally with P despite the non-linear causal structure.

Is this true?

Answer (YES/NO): NO